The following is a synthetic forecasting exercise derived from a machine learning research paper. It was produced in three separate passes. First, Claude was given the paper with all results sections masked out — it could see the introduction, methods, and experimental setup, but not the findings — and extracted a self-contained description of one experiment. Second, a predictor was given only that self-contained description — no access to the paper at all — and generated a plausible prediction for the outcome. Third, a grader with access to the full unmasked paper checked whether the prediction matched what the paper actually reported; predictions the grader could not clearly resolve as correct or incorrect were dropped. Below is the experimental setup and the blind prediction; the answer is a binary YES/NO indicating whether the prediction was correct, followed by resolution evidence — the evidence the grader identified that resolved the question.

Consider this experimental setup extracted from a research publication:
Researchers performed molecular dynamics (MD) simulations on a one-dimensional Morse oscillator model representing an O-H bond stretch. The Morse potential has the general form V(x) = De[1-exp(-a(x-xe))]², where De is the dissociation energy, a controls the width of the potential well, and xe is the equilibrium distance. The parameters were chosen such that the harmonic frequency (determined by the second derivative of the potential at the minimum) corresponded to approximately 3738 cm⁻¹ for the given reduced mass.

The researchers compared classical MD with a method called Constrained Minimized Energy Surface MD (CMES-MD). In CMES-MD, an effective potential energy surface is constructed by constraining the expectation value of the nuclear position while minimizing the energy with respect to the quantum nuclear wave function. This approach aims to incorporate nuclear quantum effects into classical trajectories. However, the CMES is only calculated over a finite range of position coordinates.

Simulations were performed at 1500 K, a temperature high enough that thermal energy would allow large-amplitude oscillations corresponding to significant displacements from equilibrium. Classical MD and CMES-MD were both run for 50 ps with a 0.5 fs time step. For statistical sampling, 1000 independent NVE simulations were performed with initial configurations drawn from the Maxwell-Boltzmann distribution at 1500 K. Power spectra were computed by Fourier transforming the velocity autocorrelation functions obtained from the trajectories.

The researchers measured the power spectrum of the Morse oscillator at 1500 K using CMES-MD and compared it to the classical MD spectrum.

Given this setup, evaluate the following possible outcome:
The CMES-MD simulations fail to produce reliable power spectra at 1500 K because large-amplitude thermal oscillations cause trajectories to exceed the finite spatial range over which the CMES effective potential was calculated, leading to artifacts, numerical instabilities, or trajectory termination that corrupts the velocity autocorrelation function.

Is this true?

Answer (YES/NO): YES